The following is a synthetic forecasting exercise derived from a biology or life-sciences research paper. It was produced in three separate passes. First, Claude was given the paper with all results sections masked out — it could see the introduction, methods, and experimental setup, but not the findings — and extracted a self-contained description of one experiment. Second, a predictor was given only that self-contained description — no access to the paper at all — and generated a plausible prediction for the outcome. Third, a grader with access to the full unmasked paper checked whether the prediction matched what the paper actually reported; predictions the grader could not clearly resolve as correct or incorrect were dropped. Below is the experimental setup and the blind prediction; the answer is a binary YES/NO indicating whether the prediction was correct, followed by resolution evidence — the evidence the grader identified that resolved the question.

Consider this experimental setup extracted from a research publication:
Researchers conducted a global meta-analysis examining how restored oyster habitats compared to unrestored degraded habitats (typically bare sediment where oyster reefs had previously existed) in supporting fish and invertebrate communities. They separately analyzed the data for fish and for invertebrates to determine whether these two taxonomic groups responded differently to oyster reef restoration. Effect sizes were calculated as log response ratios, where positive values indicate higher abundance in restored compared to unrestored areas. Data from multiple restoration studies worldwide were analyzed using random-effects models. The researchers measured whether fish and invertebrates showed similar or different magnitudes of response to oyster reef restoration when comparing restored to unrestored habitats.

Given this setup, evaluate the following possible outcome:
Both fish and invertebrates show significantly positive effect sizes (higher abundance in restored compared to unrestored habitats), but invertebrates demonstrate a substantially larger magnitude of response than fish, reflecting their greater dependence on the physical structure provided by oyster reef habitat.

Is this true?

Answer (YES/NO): YES